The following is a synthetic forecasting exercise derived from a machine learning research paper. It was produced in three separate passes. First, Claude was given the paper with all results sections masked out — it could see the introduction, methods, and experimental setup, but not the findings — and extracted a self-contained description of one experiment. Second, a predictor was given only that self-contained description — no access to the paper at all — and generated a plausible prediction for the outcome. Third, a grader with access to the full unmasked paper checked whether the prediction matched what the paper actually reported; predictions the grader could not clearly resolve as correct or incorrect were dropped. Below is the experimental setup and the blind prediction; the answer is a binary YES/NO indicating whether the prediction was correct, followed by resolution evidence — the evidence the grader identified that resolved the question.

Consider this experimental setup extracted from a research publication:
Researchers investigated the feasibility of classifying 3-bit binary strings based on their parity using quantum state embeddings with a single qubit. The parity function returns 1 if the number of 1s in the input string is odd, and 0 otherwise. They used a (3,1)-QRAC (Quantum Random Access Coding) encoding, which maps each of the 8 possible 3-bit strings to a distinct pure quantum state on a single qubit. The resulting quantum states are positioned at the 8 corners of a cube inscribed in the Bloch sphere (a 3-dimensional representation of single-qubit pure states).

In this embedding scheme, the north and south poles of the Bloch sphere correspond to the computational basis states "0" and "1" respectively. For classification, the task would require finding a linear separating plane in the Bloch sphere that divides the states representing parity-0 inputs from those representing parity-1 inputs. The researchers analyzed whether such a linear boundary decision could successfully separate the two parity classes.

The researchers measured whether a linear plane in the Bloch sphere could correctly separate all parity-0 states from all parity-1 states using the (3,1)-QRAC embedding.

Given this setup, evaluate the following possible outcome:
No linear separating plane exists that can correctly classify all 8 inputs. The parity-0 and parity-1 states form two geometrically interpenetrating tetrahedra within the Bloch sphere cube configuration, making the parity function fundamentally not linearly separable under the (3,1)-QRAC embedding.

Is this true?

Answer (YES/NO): YES